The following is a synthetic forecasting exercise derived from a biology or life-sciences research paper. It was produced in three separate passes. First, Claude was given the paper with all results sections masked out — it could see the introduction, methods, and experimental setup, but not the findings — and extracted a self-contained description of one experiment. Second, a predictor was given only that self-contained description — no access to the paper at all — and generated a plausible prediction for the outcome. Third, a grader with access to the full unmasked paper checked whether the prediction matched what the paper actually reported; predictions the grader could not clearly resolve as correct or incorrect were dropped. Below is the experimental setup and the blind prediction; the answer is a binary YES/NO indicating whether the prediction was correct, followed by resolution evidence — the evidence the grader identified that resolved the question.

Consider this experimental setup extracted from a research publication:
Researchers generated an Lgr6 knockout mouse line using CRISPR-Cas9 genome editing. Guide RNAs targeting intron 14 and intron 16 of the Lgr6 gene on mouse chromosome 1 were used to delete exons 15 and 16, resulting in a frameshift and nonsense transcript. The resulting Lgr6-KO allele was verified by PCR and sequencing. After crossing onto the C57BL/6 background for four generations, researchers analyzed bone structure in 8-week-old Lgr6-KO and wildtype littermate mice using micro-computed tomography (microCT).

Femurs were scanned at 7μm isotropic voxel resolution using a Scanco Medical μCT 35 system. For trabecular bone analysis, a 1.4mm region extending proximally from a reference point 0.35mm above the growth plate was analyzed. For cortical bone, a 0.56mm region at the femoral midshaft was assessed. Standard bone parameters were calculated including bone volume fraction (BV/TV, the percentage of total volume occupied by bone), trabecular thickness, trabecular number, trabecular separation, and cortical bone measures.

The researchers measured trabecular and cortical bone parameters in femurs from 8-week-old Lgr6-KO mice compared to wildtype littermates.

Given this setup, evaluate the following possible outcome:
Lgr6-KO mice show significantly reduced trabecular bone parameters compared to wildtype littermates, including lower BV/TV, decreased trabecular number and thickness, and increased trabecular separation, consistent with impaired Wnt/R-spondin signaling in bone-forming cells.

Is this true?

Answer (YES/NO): YES